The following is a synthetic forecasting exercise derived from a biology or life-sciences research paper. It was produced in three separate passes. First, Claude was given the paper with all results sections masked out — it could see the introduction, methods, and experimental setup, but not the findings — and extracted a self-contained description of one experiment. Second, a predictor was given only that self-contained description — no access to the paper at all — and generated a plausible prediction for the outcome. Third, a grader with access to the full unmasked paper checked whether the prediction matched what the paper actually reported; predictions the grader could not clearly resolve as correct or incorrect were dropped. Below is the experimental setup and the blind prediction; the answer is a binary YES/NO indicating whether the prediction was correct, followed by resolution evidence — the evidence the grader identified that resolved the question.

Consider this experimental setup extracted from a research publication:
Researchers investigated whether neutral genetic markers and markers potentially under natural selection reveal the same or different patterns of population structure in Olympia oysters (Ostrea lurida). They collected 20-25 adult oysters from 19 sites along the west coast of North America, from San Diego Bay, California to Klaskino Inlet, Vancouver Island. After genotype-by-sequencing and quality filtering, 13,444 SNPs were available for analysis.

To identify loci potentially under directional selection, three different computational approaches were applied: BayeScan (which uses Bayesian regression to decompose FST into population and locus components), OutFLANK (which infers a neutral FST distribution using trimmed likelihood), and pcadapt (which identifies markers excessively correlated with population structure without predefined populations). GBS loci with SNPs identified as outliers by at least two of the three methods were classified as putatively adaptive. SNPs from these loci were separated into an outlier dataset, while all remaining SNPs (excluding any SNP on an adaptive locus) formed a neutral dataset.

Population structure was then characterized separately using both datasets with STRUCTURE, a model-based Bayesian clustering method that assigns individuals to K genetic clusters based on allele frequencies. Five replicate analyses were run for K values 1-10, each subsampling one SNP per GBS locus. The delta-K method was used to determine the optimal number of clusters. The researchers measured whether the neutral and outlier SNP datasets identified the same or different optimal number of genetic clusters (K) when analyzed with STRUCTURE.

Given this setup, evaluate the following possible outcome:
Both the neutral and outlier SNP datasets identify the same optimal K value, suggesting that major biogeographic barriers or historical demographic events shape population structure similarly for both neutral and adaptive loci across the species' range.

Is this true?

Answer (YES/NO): NO